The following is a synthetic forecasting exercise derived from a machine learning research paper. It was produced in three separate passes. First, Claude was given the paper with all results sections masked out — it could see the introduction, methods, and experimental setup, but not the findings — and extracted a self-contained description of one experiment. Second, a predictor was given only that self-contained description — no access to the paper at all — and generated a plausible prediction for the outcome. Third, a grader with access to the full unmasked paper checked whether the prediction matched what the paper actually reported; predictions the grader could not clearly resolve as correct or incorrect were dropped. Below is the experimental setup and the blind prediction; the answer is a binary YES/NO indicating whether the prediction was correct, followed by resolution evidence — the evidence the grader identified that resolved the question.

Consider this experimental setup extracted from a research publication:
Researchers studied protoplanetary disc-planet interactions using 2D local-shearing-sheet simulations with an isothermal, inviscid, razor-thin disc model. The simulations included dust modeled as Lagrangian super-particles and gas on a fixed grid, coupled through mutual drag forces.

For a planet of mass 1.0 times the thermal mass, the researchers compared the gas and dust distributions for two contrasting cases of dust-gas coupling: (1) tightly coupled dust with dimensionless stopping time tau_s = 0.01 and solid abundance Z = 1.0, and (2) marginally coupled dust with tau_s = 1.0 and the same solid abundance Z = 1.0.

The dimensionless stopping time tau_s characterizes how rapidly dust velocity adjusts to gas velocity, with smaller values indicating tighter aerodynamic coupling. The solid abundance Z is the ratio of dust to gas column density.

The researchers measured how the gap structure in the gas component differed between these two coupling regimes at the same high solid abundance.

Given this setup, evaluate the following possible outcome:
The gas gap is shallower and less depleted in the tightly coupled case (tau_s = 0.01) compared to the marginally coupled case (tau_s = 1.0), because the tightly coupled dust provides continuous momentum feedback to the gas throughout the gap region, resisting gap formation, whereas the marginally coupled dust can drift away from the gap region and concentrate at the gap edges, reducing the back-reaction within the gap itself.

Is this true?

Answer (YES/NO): NO